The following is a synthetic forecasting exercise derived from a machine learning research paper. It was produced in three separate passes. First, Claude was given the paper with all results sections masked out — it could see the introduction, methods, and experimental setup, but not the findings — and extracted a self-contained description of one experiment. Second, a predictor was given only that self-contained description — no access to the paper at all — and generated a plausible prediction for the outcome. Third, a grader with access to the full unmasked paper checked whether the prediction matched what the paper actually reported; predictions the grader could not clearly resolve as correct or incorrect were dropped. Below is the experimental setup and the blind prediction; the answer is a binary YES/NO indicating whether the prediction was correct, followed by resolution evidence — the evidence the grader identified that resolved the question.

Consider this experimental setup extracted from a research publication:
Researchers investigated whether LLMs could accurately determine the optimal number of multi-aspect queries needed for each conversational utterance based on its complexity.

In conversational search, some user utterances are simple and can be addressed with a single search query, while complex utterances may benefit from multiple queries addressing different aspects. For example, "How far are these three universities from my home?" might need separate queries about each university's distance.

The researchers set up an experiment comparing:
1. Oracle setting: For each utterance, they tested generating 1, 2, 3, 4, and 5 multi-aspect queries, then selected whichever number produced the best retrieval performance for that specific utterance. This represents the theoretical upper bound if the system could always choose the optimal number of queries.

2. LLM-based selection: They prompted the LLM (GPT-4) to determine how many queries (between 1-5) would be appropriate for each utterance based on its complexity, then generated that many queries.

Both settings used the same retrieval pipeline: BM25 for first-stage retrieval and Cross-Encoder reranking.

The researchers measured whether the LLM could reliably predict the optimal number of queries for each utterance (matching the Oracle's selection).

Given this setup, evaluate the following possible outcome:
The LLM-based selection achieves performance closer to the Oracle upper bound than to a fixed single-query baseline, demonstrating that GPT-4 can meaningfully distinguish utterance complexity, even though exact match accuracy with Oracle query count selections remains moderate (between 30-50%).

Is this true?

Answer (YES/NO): NO